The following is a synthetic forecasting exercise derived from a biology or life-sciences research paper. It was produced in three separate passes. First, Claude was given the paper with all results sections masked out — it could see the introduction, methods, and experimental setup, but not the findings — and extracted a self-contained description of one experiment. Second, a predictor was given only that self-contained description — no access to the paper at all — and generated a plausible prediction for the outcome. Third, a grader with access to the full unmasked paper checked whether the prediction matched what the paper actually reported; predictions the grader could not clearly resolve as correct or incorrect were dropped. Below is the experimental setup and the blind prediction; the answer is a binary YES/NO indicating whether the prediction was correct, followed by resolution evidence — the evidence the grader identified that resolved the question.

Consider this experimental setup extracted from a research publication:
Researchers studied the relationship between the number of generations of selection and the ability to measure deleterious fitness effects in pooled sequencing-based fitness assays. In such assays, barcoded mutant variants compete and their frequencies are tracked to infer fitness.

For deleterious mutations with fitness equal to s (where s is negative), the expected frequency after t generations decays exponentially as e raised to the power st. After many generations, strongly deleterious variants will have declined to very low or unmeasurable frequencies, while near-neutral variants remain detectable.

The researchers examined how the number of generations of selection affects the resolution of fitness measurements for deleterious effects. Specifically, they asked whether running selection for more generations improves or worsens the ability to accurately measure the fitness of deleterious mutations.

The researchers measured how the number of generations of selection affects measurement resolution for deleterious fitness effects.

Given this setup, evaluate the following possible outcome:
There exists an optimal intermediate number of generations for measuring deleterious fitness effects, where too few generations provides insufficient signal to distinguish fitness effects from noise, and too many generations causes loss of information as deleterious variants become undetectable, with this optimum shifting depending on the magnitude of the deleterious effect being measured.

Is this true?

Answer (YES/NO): NO